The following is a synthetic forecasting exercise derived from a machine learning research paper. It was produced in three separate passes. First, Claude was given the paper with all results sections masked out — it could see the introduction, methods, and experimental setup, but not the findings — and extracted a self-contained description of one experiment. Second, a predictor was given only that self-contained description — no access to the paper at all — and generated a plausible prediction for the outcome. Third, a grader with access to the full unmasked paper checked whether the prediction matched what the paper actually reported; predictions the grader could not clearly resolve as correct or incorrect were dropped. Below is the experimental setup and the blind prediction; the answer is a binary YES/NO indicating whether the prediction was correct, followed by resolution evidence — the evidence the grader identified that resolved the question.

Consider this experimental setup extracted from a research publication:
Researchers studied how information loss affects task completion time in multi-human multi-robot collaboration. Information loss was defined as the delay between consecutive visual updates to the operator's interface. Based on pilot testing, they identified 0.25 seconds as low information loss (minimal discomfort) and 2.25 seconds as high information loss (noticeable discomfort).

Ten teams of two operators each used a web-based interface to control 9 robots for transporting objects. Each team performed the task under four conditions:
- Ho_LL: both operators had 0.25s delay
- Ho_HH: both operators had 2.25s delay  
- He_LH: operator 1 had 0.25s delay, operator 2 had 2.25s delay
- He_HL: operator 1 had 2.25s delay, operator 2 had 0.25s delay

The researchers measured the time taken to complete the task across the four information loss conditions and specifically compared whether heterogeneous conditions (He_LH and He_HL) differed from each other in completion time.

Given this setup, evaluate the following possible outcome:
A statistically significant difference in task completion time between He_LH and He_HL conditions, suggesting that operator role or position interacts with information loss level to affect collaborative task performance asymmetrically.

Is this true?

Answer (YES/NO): NO